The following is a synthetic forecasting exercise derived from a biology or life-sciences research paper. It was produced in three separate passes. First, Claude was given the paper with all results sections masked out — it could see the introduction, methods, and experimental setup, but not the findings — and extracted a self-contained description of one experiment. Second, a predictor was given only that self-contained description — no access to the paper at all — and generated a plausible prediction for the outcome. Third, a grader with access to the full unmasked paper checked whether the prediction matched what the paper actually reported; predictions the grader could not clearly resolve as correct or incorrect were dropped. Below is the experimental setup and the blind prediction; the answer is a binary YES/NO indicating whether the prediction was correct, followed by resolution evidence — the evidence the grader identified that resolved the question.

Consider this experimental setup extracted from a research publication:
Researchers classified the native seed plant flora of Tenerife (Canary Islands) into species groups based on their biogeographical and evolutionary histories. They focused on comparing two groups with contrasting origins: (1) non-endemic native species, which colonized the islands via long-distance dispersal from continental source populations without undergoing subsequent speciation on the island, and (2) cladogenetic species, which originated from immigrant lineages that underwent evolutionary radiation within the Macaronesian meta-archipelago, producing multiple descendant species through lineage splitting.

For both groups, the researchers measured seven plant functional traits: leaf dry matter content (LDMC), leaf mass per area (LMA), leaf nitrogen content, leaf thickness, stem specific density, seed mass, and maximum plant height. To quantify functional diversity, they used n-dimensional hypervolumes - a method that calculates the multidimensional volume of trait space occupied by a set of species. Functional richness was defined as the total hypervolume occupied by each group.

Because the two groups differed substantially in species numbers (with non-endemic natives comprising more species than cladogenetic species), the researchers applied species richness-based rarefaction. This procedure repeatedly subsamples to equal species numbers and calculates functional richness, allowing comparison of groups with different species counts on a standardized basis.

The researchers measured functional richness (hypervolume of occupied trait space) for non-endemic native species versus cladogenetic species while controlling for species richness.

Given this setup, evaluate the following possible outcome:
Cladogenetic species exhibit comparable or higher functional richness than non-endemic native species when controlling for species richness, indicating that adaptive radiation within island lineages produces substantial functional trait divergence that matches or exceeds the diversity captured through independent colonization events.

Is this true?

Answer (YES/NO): NO